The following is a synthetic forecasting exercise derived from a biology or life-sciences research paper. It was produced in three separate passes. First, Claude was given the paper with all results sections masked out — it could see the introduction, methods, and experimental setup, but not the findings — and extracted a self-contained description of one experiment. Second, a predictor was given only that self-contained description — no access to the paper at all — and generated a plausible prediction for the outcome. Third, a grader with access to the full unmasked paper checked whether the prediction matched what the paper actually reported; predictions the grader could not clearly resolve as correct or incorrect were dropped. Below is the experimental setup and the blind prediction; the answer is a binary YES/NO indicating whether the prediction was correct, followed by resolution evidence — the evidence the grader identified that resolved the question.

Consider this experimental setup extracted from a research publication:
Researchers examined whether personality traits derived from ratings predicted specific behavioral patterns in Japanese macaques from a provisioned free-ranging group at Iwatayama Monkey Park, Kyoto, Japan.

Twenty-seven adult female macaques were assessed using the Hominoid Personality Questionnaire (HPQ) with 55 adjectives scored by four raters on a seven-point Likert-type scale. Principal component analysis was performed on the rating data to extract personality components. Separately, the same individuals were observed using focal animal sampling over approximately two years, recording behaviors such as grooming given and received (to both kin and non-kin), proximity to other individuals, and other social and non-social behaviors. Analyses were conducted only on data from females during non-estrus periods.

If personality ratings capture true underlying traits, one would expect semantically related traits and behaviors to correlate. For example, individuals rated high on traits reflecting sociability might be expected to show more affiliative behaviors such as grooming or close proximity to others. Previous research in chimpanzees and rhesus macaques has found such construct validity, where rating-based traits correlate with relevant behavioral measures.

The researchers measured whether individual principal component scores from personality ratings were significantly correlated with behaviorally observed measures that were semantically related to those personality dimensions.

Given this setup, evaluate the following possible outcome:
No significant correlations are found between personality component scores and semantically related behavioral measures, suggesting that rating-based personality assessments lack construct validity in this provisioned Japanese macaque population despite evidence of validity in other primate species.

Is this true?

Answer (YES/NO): YES